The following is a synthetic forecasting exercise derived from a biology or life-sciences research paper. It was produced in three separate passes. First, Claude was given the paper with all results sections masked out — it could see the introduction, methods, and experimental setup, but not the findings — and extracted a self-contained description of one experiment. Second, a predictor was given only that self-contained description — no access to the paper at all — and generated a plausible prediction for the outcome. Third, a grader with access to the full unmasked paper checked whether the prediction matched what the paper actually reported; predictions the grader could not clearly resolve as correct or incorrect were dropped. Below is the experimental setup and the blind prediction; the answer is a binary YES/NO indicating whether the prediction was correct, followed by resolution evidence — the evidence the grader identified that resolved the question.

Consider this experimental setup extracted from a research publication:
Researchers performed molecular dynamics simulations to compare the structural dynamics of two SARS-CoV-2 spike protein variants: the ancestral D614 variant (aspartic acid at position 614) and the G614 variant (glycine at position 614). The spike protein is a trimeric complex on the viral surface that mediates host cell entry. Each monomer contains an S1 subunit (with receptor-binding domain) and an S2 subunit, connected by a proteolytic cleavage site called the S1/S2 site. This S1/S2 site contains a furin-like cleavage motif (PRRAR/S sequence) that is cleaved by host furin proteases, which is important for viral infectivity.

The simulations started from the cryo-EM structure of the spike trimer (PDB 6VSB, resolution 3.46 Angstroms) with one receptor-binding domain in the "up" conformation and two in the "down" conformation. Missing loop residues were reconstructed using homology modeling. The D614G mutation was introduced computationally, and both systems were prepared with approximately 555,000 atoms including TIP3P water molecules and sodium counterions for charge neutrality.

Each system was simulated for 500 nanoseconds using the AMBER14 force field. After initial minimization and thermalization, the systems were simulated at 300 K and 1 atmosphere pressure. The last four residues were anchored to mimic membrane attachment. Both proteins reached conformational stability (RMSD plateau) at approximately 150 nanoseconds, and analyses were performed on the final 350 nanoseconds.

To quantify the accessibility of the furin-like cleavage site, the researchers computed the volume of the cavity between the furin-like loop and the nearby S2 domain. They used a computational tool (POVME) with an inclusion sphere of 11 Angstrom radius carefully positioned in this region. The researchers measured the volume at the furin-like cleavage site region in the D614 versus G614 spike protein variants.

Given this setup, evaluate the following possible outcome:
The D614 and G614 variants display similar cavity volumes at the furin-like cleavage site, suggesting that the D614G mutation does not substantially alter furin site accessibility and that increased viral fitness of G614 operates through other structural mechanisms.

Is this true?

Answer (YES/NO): NO